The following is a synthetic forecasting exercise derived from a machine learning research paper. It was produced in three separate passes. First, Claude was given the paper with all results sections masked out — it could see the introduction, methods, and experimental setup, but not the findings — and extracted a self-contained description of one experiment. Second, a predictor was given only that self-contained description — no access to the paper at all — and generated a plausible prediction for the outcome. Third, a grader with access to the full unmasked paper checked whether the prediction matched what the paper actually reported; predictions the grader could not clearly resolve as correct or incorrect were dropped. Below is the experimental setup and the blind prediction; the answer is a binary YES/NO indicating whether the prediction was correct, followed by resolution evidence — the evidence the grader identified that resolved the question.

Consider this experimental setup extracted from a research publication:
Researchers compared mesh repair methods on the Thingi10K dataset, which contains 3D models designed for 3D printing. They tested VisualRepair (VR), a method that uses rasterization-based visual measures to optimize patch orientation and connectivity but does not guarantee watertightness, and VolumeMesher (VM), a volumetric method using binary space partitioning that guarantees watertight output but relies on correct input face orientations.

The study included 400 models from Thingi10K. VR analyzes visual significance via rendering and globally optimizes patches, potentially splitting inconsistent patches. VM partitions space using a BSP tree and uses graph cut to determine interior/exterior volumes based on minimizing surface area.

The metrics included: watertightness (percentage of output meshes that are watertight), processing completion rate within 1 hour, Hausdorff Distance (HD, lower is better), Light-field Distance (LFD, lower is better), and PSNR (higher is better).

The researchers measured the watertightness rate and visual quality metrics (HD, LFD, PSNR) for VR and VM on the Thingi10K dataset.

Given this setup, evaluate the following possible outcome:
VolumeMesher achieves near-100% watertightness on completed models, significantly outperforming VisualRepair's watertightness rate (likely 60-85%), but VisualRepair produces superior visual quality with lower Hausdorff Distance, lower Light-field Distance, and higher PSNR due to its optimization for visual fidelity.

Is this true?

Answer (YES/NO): YES